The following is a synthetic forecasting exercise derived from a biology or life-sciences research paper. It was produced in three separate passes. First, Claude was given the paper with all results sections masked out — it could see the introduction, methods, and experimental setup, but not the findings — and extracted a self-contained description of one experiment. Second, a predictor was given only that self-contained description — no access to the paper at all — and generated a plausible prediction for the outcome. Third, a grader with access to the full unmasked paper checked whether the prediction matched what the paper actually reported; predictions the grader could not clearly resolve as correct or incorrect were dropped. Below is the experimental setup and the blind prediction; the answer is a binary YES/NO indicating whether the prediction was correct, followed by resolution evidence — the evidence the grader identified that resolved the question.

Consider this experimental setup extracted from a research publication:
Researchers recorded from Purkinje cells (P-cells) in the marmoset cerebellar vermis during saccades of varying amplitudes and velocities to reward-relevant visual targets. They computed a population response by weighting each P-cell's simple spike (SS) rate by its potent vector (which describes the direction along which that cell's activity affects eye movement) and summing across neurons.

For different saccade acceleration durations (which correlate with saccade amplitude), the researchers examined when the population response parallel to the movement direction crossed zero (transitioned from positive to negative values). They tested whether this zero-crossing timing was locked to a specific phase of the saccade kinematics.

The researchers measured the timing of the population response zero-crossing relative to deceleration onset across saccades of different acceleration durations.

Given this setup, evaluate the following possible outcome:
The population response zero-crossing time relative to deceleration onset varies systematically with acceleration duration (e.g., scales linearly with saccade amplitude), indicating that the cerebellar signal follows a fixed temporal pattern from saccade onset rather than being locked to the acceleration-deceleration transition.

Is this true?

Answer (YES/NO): NO